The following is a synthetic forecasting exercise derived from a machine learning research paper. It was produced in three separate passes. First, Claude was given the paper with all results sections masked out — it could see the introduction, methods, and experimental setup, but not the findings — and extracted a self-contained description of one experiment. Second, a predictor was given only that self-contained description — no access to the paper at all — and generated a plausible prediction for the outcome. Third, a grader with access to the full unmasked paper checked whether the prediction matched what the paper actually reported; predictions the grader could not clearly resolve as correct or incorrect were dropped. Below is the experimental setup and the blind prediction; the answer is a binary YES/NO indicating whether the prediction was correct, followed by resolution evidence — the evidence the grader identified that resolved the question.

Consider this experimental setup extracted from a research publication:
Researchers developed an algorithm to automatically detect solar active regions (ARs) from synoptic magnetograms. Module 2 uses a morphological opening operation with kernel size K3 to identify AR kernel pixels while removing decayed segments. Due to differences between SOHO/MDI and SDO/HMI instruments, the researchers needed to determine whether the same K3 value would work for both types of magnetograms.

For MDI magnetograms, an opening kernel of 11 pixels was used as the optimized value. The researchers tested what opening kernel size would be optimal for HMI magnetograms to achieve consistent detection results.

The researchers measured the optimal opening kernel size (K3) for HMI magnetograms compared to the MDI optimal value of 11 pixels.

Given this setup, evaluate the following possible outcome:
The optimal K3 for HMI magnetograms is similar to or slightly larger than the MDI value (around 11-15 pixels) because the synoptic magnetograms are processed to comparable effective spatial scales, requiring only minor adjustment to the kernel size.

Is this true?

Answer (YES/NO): NO